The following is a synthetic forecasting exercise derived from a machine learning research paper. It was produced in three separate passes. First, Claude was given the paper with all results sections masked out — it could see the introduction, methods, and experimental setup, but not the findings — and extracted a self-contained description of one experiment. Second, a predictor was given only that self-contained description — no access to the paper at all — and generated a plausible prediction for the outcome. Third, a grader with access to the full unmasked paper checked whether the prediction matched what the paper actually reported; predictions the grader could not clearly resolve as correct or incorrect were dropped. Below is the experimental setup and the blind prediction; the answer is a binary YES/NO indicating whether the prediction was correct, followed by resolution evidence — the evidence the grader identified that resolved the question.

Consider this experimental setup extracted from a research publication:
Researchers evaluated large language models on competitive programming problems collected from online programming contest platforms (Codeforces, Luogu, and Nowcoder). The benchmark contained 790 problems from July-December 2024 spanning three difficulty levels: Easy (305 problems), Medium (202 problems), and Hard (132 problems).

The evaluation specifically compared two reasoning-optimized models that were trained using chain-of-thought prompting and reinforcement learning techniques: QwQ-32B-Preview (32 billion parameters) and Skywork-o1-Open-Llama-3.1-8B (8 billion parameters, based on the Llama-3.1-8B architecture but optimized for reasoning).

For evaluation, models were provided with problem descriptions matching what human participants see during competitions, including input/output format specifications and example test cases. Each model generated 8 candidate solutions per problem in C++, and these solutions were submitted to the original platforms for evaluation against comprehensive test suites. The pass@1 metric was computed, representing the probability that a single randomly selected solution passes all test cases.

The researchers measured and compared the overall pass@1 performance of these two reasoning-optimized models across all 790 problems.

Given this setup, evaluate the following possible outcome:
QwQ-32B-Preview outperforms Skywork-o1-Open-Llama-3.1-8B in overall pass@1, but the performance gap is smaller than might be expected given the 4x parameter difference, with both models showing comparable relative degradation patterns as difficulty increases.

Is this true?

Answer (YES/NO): NO